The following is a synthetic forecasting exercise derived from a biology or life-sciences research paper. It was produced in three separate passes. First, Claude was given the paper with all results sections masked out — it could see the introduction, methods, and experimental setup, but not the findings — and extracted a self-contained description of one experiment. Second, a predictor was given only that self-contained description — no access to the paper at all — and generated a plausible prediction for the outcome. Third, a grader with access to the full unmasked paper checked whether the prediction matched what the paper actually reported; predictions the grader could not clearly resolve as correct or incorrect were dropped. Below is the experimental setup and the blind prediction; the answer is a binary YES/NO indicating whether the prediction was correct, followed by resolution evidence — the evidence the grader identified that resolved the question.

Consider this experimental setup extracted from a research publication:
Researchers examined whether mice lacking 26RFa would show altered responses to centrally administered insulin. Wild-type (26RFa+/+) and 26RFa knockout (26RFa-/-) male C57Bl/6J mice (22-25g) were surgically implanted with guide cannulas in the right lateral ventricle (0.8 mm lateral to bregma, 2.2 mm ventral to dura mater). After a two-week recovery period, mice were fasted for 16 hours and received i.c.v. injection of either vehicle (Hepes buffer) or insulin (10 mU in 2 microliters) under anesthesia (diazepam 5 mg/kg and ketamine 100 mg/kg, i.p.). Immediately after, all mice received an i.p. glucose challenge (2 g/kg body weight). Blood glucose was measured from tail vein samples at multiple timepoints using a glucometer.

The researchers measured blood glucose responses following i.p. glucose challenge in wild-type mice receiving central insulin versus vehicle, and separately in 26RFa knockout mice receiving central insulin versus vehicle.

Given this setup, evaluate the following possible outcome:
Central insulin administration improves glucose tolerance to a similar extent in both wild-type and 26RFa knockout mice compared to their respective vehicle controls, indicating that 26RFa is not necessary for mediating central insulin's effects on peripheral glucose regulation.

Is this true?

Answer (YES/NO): NO